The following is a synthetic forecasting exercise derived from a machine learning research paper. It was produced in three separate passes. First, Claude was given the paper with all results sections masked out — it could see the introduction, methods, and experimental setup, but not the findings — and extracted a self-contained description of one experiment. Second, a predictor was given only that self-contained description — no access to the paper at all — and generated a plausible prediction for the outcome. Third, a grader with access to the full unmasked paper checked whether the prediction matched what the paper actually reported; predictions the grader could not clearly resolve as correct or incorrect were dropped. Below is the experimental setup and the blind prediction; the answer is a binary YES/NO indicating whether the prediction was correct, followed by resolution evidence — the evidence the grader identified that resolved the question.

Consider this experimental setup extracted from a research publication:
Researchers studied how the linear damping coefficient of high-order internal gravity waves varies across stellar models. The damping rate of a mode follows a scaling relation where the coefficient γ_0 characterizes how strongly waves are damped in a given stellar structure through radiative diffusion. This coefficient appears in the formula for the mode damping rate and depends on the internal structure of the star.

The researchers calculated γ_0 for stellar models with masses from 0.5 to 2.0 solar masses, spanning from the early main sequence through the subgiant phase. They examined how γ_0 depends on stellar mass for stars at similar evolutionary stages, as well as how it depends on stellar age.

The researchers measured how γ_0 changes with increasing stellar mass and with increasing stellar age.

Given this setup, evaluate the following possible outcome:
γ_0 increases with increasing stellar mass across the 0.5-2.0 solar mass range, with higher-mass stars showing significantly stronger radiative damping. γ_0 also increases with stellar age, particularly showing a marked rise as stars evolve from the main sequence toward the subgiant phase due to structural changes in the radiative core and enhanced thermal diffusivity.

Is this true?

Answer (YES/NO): YES